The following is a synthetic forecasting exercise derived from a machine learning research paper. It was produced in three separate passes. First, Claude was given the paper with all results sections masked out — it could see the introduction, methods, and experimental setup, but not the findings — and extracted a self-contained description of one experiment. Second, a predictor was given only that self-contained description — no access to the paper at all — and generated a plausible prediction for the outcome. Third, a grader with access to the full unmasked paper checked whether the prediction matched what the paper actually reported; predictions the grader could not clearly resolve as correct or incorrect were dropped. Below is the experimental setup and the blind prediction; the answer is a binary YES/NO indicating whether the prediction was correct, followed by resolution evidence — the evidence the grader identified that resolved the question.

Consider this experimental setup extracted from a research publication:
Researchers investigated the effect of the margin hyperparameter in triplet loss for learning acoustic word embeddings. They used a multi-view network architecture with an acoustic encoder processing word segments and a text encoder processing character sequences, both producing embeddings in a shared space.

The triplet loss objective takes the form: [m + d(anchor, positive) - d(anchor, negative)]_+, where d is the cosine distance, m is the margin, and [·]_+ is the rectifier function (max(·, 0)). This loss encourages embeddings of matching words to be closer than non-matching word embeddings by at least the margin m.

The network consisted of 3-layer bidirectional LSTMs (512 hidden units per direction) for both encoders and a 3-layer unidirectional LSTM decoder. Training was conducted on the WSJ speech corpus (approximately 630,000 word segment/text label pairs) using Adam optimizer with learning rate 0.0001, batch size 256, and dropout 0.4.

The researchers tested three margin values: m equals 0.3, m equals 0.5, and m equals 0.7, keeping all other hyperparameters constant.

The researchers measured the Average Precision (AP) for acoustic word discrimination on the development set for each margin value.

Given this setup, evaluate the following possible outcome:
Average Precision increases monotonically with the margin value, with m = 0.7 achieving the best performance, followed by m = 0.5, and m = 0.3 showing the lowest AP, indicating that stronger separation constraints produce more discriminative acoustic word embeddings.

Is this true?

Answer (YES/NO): NO